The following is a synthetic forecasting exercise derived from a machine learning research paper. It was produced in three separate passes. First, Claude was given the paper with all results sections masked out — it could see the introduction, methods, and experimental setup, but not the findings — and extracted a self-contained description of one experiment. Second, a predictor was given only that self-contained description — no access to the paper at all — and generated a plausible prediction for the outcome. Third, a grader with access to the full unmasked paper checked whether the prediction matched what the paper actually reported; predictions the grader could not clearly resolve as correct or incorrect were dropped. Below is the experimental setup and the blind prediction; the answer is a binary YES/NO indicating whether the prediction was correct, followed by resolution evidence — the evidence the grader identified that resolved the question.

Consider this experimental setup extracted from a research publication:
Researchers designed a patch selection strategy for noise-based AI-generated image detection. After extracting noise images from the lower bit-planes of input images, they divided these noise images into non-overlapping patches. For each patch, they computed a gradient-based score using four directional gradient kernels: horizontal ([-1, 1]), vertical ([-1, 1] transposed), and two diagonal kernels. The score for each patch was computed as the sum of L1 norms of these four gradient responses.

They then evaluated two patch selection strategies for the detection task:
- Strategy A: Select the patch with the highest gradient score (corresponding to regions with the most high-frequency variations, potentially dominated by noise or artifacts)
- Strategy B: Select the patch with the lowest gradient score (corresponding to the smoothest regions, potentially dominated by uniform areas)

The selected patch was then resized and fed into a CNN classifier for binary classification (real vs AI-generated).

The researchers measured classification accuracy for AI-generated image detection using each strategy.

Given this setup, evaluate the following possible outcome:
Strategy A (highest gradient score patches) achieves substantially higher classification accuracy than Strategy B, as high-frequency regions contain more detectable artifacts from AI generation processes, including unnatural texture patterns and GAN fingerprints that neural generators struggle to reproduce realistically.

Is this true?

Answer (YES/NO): YES